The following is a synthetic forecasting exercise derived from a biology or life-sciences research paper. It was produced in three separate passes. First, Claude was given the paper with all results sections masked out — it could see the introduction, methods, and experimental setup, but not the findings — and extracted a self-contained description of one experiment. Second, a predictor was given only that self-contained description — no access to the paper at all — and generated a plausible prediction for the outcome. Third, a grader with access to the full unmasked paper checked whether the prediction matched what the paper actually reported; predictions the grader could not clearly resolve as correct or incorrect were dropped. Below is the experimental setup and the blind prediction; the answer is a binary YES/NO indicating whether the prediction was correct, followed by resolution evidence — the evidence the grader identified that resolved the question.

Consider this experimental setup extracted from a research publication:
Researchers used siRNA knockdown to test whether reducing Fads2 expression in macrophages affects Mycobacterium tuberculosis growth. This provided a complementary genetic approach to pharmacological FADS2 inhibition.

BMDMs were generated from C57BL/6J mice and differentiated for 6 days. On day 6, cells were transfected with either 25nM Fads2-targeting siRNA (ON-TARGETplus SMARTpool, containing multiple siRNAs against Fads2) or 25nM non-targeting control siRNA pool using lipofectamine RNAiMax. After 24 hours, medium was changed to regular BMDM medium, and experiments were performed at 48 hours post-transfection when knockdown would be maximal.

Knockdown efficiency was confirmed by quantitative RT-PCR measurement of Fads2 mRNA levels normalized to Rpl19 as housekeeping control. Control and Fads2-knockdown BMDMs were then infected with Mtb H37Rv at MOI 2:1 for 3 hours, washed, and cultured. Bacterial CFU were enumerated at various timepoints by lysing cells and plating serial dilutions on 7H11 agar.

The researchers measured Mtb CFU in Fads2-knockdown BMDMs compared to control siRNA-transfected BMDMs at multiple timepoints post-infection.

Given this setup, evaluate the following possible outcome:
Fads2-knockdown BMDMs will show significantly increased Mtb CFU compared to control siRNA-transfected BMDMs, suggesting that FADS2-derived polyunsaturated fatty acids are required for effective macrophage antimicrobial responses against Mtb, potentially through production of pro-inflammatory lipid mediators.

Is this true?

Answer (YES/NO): NO